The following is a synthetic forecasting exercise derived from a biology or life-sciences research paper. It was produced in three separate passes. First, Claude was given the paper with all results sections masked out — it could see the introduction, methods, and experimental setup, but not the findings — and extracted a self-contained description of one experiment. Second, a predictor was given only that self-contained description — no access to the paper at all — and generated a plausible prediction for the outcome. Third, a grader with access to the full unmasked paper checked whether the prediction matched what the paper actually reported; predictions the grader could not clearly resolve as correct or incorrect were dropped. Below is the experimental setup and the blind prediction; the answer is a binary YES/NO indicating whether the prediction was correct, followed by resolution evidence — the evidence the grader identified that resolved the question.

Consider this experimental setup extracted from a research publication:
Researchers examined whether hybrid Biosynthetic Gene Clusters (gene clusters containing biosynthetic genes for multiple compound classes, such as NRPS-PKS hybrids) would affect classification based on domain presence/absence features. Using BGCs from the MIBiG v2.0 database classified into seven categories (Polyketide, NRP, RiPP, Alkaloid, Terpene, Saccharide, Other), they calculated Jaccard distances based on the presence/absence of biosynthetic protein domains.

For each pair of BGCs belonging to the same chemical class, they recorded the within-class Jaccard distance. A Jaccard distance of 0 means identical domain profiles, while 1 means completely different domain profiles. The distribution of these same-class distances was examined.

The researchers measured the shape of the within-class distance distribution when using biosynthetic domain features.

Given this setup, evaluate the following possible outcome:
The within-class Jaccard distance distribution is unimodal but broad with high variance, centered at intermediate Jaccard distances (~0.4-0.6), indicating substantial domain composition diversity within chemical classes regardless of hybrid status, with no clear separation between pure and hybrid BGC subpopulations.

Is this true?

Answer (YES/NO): NO